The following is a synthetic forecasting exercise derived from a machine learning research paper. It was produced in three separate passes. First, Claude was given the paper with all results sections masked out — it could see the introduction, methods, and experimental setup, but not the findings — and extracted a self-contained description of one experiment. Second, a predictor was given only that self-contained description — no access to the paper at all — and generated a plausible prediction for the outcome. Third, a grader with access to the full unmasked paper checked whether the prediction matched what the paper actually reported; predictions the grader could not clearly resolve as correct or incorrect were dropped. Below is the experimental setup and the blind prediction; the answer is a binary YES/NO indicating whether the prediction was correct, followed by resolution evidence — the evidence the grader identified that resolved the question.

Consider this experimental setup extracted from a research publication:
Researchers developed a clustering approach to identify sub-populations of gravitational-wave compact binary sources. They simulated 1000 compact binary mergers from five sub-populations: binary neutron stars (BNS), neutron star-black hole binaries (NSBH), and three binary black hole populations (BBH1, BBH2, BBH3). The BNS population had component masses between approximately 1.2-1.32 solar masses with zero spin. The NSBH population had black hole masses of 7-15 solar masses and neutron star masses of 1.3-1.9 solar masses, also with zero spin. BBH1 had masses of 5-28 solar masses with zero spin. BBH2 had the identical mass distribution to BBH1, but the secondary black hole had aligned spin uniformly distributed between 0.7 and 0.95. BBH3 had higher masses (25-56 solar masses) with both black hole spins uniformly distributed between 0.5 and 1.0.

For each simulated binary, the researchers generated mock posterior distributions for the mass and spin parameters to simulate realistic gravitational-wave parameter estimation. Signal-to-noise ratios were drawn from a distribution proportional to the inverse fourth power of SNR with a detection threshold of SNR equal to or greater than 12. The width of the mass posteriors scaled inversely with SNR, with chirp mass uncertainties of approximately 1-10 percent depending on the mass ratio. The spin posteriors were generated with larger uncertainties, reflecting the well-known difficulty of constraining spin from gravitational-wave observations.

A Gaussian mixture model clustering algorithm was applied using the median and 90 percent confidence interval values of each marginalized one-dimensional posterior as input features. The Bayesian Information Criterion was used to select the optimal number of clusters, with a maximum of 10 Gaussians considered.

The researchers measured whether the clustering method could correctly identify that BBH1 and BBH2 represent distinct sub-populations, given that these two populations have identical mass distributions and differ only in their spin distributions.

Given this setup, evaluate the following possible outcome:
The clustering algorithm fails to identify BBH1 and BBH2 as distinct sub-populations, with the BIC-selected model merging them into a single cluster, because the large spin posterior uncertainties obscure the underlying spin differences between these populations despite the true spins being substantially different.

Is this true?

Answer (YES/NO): NO